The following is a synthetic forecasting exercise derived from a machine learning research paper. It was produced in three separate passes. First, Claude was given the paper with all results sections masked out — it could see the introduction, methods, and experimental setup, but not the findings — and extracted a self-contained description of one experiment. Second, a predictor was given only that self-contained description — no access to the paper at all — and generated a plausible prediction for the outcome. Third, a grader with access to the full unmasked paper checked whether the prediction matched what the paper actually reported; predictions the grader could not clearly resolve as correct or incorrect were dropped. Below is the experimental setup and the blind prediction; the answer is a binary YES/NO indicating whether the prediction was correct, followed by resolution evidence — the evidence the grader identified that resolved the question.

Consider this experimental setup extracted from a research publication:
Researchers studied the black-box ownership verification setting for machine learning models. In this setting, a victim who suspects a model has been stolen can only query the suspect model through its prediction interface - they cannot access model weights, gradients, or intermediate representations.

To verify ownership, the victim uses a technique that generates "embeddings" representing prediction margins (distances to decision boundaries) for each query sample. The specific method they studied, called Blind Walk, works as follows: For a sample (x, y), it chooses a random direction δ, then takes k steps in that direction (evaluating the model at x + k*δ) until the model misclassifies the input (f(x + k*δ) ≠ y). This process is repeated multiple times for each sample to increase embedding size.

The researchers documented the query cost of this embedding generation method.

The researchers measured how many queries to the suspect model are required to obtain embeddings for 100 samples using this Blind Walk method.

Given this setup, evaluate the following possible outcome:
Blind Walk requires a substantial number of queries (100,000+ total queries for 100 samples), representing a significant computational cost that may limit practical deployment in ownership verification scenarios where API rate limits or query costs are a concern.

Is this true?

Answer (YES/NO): NO